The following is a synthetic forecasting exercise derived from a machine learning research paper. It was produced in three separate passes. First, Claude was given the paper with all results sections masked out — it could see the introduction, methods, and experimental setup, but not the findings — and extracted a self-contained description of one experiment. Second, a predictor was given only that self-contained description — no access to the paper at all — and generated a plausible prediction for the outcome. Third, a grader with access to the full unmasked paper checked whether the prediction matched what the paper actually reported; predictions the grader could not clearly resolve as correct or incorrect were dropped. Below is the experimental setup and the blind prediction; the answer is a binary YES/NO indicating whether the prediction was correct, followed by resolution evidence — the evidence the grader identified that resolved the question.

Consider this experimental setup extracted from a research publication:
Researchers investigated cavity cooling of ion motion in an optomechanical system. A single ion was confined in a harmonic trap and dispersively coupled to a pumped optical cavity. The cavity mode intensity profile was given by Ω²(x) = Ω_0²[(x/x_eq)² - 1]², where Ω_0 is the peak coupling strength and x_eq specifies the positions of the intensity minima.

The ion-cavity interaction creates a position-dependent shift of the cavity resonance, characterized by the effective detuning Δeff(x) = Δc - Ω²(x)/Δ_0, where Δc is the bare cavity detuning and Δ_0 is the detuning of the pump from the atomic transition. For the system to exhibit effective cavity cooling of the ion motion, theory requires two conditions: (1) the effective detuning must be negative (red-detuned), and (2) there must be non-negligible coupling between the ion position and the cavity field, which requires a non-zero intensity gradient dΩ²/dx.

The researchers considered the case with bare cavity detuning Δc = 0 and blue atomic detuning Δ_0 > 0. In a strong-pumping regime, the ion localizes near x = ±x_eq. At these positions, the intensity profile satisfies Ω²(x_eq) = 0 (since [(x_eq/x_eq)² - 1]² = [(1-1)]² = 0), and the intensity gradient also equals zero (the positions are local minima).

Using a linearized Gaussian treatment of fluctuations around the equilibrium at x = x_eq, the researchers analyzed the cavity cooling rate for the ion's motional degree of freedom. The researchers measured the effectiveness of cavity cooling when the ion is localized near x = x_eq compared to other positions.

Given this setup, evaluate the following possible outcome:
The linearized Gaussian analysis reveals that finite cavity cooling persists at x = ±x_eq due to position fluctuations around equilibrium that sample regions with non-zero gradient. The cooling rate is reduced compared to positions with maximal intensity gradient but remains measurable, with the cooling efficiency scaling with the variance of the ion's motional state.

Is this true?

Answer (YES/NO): NO